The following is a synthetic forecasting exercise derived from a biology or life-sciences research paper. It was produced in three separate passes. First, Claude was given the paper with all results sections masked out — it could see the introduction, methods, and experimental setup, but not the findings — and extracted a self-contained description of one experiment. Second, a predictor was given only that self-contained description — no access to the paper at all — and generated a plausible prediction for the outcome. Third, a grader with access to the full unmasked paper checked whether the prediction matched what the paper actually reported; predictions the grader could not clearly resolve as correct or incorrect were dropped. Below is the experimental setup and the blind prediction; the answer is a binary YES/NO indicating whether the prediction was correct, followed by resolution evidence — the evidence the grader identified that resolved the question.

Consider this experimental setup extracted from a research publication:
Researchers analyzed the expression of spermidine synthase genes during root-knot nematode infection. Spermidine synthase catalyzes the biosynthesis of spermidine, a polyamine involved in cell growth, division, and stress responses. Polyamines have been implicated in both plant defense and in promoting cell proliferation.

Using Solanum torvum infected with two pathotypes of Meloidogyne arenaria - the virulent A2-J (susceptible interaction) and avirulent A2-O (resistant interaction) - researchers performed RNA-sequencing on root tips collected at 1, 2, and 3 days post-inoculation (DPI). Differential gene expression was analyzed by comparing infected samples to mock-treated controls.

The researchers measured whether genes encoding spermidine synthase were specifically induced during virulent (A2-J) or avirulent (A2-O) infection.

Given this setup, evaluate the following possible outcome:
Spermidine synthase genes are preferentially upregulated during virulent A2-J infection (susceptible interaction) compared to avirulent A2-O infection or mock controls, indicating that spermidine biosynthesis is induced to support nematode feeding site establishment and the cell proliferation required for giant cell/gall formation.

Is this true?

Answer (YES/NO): YES